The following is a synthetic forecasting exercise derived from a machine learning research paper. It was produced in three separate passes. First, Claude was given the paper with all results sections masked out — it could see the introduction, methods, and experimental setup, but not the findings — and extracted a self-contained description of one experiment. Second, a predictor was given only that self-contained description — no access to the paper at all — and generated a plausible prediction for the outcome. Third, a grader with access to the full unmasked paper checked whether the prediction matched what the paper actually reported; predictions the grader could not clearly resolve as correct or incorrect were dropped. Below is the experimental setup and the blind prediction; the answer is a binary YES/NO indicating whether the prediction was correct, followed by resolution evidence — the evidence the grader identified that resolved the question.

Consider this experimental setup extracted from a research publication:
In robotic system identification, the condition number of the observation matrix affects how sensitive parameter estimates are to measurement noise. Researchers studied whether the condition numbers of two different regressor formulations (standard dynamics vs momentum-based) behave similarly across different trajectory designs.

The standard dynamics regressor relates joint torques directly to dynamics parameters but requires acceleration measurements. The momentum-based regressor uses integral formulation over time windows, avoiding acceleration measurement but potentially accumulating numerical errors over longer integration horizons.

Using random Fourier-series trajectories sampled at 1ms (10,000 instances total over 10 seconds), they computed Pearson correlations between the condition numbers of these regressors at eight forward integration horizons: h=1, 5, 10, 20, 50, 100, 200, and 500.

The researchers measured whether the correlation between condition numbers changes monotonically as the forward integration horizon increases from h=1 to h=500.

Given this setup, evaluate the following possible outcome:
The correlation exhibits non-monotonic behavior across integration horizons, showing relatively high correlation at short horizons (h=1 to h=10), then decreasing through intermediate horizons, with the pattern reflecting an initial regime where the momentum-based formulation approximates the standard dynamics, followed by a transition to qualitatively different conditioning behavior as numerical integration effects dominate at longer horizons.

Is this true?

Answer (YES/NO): NO